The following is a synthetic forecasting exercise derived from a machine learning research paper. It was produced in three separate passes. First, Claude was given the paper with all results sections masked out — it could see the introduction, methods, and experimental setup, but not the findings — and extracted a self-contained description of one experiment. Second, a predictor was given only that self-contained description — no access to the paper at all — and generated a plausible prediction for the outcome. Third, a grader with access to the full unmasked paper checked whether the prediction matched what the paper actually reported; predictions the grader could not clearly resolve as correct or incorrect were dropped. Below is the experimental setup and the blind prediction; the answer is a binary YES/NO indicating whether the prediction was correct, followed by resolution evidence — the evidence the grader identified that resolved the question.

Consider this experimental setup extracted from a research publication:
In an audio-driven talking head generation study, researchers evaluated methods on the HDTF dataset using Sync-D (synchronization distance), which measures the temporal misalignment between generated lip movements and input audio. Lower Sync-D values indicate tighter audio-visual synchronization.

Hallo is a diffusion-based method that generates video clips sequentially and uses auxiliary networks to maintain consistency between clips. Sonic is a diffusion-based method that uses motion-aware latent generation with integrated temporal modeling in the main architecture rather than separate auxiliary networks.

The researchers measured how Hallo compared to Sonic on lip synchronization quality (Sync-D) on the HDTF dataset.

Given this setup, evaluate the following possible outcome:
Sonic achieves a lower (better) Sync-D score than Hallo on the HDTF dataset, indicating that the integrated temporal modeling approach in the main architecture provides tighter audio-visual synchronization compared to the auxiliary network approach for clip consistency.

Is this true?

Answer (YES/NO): YES